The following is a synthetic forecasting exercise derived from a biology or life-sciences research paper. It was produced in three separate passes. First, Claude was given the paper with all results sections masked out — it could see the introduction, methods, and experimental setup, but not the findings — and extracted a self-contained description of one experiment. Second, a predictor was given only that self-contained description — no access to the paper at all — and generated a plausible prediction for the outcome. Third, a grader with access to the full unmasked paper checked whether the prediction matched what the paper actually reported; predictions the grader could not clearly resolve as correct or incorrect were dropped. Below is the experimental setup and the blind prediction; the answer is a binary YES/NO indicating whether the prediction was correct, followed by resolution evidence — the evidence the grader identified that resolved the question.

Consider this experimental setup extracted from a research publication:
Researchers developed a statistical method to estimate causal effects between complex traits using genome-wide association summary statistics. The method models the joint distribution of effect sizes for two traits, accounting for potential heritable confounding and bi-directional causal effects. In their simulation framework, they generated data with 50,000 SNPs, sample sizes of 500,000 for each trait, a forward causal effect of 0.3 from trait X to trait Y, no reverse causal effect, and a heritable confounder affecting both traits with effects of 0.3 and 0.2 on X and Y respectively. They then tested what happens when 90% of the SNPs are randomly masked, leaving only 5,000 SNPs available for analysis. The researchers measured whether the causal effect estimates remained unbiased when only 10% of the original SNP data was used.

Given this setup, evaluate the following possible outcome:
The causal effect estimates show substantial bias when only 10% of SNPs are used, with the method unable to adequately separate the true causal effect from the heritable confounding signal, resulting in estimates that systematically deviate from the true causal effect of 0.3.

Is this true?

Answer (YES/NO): NO